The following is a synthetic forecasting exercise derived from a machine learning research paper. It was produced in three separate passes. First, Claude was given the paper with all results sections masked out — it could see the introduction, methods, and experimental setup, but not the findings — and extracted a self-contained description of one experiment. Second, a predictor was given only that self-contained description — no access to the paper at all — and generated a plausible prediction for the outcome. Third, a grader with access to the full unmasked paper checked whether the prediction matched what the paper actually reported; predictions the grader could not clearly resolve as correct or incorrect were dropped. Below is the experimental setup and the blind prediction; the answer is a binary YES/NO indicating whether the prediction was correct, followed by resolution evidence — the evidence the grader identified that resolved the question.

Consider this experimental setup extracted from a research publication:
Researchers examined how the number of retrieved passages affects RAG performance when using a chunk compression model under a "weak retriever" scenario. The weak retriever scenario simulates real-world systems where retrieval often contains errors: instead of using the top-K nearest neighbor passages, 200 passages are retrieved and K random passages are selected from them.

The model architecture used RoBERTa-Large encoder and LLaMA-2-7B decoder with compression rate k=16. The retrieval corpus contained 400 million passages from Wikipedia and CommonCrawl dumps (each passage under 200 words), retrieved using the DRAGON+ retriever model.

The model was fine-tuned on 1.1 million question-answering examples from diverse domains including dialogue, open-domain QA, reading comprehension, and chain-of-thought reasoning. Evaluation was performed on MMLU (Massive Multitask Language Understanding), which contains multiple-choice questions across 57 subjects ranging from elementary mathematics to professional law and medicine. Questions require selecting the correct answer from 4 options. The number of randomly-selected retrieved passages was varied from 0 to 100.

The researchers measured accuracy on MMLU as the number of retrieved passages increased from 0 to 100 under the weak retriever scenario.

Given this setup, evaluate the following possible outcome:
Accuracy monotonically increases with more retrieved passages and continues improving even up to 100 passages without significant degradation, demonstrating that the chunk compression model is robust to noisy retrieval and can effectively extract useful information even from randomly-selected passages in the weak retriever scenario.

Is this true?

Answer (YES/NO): NO